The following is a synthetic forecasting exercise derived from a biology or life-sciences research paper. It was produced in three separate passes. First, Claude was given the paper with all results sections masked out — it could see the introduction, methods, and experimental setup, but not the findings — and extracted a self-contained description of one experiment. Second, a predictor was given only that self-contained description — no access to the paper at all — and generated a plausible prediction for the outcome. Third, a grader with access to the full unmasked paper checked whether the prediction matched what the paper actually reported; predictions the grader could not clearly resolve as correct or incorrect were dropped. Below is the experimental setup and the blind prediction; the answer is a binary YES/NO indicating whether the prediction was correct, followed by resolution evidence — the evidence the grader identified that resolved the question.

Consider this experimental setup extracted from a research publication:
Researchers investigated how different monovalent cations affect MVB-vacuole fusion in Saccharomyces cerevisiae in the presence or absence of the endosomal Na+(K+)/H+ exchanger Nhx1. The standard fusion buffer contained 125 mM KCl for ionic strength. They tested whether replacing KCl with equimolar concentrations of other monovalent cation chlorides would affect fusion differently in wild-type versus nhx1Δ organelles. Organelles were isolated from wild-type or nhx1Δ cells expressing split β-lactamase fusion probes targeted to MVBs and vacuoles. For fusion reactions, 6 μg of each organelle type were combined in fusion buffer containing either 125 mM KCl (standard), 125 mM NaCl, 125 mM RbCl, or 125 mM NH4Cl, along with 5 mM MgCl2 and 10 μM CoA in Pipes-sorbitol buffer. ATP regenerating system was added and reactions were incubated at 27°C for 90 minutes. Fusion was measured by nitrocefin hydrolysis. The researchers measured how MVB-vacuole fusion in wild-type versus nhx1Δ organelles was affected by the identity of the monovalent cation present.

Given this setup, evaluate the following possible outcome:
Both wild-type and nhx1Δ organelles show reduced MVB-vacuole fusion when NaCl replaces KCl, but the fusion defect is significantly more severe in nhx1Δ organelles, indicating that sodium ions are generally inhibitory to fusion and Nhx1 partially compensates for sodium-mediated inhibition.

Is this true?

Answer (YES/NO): NO